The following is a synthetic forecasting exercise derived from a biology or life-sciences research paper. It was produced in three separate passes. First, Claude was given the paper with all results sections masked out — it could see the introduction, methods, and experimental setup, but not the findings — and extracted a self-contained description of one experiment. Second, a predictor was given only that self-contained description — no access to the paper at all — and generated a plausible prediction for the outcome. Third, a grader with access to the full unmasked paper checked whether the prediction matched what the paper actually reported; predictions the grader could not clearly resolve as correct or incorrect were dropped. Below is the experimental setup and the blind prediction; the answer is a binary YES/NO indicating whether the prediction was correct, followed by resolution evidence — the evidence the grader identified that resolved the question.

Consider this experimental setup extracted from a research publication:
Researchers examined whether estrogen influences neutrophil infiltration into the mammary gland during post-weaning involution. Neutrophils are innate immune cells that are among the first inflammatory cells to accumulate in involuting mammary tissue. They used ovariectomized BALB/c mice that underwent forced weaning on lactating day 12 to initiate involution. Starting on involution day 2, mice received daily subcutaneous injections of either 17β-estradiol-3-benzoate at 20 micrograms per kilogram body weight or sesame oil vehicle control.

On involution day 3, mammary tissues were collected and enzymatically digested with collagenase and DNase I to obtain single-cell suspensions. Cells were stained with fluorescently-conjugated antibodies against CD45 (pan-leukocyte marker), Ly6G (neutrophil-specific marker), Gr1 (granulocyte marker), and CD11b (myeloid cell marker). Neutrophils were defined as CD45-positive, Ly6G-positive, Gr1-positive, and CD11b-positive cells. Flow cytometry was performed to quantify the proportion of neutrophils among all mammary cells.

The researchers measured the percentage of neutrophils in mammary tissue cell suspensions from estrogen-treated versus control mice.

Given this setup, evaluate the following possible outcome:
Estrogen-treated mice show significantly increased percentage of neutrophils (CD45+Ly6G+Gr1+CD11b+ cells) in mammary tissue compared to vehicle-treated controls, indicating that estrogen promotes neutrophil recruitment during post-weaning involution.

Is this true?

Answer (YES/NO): YES